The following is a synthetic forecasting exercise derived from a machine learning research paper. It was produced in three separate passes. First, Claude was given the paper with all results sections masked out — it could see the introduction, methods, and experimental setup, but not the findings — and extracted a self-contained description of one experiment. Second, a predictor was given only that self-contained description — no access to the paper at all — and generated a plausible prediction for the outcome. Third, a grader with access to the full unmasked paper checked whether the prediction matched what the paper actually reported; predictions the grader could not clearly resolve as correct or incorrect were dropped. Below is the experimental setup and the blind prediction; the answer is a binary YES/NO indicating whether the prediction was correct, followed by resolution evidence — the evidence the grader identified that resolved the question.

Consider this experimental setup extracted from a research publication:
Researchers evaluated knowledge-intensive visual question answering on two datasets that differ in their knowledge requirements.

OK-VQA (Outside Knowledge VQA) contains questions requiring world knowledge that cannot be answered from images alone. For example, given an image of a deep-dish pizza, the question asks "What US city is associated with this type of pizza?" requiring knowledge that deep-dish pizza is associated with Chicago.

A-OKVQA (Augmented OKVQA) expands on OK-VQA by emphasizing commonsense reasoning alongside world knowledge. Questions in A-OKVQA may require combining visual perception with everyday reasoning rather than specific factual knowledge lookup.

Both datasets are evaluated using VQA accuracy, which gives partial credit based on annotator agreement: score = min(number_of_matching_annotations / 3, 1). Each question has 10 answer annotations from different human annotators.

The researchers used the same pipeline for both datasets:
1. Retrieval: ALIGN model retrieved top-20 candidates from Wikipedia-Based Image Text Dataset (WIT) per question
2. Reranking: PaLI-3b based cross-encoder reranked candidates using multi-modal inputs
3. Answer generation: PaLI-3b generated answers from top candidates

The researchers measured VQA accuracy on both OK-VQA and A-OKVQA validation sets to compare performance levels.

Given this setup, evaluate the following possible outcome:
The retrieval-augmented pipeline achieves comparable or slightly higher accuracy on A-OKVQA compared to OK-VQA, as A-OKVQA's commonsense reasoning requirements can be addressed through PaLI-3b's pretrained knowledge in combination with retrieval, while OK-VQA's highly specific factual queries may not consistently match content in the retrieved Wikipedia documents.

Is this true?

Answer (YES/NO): NO